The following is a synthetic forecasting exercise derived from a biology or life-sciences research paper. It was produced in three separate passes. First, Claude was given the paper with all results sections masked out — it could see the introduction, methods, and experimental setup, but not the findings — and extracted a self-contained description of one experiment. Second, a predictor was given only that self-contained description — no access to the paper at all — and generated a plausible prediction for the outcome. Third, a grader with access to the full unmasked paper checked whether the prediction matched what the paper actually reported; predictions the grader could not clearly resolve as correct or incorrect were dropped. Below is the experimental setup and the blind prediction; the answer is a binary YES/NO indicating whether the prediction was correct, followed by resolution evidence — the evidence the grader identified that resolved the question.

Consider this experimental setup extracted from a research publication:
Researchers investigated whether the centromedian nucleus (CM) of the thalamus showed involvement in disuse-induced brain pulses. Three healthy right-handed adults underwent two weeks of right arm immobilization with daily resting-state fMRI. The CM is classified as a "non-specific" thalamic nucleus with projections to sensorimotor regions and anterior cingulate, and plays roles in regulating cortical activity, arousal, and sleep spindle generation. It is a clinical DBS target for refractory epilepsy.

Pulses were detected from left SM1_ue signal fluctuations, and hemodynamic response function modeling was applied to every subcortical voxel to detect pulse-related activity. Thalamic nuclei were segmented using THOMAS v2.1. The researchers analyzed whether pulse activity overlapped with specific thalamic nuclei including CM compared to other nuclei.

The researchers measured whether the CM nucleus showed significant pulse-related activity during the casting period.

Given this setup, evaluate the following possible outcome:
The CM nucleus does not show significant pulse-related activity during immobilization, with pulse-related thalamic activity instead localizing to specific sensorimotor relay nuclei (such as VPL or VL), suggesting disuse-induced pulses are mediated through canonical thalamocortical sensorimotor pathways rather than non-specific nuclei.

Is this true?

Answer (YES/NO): NO